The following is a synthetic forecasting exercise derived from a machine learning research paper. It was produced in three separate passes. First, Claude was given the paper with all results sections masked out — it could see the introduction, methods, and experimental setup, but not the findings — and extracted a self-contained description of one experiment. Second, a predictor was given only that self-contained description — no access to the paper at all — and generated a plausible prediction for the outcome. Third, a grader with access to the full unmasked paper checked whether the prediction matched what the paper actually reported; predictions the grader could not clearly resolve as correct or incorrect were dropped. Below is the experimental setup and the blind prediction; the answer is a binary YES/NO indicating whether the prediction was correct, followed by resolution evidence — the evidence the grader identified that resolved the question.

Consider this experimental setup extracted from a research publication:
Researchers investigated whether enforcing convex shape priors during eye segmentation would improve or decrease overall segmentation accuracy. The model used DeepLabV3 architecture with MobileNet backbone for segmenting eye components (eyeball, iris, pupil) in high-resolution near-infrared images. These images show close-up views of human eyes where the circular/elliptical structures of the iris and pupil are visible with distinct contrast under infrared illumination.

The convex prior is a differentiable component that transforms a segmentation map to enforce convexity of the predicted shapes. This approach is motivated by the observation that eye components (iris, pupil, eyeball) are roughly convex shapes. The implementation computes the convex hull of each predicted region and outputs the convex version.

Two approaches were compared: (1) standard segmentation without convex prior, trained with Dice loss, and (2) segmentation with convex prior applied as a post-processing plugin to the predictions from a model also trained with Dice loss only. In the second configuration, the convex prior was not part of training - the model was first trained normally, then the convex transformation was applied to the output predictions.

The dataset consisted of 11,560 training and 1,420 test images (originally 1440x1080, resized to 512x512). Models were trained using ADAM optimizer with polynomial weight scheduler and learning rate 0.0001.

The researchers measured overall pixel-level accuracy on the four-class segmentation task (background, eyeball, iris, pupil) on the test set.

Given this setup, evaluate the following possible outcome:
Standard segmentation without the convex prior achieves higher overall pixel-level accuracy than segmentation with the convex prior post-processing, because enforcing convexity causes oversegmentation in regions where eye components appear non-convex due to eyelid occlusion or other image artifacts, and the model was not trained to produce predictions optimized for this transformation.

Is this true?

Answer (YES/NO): YES